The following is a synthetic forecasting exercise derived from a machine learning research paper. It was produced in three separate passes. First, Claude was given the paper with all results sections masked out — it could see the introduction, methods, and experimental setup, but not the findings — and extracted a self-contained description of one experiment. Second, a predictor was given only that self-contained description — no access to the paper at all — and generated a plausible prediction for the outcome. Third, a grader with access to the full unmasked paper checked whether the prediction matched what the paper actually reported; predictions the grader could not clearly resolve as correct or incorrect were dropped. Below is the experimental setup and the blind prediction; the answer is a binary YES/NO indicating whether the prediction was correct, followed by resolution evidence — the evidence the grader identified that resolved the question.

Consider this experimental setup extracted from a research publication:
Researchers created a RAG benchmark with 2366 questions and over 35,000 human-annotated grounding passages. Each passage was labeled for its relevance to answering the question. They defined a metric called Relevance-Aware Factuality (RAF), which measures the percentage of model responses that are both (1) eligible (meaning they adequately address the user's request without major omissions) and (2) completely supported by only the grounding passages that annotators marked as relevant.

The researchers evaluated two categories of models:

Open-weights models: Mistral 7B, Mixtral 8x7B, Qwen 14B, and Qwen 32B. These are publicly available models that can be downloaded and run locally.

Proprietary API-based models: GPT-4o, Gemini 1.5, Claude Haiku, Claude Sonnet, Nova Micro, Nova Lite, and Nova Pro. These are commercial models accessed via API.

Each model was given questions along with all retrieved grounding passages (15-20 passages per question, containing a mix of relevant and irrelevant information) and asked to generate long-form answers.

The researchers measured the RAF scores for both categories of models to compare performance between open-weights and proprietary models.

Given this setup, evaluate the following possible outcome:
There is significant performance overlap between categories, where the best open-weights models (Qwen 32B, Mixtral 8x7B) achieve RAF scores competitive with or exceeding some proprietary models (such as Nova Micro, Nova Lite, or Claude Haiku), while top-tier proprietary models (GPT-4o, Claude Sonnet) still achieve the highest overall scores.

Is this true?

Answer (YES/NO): NO